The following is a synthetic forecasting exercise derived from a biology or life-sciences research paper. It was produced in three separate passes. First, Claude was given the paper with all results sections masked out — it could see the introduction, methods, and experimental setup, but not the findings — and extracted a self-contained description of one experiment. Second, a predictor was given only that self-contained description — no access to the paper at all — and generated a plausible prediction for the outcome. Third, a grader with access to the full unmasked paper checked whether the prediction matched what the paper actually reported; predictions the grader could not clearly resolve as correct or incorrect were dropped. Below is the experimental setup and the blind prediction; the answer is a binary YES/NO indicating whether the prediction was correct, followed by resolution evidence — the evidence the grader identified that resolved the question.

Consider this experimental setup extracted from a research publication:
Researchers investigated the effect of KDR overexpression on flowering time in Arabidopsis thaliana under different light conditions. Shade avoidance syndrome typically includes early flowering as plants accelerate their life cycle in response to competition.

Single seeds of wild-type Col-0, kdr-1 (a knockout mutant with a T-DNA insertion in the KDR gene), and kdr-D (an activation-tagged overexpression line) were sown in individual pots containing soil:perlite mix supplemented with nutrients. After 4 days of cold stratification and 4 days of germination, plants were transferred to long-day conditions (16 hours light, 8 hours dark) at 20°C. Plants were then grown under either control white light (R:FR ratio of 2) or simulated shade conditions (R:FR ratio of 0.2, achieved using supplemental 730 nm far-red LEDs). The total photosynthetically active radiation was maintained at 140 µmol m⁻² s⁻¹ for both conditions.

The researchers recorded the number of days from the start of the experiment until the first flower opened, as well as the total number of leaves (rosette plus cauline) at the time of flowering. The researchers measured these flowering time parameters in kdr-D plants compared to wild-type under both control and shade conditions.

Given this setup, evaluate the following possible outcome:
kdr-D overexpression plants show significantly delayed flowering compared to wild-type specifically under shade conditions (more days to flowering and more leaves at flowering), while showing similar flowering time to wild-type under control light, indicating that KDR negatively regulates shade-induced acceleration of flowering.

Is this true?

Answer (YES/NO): NO